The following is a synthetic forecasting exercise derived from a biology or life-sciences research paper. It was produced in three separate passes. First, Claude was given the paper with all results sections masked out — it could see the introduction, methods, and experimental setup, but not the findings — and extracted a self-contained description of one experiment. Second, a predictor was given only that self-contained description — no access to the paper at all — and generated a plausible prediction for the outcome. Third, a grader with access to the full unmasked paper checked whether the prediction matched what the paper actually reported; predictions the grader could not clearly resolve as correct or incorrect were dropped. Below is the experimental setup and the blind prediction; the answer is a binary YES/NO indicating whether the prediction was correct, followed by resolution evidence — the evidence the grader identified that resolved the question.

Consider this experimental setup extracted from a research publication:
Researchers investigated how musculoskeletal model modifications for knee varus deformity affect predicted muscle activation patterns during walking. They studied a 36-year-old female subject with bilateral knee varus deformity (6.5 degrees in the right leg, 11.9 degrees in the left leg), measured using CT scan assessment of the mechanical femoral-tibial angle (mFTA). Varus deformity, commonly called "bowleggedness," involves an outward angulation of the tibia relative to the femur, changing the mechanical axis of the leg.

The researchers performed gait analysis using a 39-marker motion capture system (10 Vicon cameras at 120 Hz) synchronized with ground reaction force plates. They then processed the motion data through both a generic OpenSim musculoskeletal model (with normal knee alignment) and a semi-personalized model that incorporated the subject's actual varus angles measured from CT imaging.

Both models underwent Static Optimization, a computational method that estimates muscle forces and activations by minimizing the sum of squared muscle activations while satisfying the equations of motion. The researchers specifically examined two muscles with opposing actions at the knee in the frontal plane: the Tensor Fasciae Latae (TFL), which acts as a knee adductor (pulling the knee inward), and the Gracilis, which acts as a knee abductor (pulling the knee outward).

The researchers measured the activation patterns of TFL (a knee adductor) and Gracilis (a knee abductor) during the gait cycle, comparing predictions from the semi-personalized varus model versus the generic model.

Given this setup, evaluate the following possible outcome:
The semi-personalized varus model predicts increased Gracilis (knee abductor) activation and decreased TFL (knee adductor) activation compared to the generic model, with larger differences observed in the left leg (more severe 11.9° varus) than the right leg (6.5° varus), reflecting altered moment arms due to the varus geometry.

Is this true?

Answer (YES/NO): NO